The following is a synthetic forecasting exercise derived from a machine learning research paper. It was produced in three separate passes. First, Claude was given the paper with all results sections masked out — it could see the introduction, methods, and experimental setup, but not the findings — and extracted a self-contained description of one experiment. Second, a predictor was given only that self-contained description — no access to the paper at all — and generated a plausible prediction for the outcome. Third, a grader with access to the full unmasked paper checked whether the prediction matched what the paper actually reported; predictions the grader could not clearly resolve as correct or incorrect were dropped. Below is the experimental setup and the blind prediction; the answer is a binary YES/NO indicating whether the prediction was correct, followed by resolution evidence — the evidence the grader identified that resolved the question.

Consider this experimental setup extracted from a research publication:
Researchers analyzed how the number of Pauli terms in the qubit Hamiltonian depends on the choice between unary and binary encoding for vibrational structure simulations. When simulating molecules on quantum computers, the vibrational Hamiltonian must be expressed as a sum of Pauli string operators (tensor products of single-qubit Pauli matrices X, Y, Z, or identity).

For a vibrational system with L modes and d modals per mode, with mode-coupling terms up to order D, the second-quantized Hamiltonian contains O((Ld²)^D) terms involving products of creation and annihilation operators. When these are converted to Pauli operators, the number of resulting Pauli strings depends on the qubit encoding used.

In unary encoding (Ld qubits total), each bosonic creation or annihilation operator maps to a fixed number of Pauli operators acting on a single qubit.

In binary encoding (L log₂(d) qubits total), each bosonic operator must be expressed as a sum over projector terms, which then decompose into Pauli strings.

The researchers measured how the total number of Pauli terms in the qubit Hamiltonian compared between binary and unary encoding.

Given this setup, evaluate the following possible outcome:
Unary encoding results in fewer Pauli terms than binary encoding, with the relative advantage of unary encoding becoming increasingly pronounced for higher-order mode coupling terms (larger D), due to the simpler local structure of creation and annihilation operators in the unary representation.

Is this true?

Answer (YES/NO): NO